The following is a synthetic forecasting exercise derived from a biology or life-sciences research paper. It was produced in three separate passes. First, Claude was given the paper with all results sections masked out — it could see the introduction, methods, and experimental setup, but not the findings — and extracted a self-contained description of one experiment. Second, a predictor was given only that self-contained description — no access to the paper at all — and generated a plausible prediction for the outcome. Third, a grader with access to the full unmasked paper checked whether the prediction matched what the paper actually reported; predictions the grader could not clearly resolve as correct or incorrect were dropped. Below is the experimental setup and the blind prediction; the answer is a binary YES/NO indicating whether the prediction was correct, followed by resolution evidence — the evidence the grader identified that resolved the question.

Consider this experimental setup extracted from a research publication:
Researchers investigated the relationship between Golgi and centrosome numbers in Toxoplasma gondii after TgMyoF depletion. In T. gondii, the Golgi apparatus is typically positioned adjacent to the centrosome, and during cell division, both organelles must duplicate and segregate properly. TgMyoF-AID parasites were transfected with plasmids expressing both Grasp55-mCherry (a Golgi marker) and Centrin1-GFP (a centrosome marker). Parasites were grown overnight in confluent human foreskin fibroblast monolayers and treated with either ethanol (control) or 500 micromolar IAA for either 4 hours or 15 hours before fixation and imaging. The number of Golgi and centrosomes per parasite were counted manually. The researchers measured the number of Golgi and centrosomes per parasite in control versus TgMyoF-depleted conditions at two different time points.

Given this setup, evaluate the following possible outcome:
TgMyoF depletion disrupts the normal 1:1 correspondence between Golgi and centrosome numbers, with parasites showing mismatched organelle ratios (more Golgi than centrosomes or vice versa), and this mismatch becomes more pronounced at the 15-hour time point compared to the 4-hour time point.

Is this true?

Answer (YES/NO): NO